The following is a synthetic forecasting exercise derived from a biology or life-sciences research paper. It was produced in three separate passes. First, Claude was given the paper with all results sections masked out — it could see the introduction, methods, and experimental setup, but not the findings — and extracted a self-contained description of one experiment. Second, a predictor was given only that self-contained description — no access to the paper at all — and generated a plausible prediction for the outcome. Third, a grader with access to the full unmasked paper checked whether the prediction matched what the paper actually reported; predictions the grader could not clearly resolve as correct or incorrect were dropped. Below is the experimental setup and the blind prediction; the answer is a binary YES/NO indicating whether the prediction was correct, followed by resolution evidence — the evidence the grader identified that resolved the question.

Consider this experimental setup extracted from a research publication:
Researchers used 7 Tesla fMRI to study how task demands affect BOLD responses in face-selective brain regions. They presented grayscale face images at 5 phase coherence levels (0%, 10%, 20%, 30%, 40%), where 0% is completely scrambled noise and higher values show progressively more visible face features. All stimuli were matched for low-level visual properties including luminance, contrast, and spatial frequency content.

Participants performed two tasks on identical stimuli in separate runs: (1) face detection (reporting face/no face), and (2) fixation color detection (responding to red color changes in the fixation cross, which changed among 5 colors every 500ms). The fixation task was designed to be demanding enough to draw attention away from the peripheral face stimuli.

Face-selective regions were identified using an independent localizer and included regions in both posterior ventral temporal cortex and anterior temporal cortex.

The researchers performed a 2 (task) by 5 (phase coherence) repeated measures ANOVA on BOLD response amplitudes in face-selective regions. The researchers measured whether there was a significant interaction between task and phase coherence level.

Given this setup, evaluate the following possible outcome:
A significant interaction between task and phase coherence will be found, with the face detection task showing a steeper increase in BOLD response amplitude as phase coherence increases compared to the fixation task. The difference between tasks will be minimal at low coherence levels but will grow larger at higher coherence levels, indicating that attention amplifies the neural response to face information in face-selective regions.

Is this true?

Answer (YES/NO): NO